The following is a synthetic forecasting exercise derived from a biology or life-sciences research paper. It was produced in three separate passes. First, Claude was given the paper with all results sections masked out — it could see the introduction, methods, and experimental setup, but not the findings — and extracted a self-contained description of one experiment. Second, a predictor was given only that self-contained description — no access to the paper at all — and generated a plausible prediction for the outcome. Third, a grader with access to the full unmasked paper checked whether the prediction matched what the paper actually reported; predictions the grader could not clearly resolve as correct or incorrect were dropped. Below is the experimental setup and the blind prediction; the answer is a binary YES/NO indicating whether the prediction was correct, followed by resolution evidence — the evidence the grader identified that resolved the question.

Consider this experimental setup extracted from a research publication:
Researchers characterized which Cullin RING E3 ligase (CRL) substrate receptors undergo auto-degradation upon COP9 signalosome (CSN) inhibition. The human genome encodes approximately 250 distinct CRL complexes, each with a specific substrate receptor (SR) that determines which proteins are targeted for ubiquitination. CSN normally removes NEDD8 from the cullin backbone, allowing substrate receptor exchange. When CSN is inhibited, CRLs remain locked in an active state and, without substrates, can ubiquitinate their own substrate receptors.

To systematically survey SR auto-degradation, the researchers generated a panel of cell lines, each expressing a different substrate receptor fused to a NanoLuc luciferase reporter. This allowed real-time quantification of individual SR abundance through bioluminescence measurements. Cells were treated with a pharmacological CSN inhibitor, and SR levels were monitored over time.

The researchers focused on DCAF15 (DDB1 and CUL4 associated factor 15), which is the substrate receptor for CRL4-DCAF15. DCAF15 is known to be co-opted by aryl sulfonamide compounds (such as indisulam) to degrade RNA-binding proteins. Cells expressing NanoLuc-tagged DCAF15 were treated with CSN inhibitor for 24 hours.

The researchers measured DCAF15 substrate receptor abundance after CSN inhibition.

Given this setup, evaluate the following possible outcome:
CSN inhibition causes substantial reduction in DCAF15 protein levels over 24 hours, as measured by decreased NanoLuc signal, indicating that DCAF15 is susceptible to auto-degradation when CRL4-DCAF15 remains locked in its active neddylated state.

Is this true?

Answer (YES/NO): YES